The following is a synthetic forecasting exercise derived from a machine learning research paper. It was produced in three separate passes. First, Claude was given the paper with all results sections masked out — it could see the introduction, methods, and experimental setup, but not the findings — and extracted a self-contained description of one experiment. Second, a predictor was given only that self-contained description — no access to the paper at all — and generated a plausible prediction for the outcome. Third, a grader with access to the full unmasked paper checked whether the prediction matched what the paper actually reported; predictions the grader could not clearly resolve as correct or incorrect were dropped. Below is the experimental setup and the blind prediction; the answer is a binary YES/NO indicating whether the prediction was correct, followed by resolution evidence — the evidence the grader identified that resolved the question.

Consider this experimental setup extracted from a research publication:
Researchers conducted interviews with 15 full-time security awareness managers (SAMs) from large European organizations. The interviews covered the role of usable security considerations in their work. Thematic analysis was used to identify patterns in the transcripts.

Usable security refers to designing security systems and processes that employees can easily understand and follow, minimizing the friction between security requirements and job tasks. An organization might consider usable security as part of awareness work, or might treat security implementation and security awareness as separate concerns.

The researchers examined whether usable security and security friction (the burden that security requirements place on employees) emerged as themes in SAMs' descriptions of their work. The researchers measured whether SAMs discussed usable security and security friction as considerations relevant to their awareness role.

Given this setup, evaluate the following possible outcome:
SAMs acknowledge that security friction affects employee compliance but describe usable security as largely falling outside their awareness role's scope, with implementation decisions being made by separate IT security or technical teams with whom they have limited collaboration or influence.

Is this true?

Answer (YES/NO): YES